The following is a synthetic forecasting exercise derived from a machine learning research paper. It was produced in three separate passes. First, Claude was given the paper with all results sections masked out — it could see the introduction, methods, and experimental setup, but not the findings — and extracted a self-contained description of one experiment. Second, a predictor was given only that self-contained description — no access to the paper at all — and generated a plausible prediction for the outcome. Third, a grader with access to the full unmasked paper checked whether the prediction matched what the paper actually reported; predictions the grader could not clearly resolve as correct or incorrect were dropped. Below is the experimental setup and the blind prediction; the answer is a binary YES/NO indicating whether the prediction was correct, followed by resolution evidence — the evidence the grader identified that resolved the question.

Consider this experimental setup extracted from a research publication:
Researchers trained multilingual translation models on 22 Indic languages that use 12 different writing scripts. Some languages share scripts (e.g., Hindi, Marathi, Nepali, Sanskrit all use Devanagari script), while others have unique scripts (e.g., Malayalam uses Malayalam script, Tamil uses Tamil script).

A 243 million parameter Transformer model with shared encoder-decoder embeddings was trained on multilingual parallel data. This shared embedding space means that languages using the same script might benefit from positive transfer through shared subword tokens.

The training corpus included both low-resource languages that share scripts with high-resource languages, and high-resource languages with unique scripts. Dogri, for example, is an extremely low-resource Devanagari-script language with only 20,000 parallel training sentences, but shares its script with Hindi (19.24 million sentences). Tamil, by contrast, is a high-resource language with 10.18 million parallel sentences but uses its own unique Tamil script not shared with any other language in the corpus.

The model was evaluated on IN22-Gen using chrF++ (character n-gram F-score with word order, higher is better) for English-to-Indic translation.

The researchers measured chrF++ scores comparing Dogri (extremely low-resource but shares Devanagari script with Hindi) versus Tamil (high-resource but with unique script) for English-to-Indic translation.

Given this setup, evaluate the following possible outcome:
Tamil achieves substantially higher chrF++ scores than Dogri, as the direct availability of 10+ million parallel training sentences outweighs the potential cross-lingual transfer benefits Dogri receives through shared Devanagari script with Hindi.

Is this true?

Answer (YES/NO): NO